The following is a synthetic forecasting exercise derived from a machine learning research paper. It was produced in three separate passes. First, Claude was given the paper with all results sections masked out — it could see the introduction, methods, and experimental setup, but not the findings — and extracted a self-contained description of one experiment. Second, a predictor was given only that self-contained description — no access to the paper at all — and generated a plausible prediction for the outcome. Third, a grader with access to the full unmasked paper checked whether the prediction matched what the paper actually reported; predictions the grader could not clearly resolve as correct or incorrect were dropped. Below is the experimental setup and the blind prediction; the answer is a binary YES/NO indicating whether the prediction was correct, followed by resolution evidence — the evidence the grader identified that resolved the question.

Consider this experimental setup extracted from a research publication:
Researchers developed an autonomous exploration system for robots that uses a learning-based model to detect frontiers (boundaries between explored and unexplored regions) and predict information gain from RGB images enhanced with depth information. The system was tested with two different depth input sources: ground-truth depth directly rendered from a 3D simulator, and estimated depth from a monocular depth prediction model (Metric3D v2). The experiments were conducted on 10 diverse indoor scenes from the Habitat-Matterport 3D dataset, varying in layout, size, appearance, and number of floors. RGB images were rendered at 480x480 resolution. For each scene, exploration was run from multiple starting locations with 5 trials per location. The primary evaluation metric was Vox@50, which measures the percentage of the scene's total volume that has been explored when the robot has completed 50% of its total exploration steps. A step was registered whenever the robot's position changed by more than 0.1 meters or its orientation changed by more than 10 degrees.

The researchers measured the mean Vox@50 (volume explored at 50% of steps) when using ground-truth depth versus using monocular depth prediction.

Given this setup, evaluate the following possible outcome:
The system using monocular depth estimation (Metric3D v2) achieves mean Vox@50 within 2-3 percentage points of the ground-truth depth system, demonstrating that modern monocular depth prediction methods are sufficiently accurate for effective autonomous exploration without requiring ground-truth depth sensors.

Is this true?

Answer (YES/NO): NO